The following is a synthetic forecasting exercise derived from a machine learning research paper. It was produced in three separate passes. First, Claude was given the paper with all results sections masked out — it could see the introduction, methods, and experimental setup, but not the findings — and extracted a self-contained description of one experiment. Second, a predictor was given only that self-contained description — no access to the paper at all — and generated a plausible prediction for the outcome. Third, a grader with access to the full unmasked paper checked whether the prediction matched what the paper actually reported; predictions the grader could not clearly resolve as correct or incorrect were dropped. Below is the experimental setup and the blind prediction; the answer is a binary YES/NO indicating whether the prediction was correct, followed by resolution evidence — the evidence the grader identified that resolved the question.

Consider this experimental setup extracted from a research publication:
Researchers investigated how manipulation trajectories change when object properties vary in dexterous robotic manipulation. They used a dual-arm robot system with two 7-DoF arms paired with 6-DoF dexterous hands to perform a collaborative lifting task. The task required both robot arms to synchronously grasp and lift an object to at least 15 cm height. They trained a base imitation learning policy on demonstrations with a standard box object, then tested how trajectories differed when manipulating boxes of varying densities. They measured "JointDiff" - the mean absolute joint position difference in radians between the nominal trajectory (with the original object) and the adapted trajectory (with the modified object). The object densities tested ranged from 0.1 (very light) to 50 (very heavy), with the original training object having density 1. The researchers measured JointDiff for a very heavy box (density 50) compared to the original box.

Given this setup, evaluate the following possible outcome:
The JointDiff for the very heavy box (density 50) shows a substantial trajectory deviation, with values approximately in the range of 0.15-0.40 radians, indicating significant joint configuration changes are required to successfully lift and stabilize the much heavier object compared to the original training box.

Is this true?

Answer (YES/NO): NO